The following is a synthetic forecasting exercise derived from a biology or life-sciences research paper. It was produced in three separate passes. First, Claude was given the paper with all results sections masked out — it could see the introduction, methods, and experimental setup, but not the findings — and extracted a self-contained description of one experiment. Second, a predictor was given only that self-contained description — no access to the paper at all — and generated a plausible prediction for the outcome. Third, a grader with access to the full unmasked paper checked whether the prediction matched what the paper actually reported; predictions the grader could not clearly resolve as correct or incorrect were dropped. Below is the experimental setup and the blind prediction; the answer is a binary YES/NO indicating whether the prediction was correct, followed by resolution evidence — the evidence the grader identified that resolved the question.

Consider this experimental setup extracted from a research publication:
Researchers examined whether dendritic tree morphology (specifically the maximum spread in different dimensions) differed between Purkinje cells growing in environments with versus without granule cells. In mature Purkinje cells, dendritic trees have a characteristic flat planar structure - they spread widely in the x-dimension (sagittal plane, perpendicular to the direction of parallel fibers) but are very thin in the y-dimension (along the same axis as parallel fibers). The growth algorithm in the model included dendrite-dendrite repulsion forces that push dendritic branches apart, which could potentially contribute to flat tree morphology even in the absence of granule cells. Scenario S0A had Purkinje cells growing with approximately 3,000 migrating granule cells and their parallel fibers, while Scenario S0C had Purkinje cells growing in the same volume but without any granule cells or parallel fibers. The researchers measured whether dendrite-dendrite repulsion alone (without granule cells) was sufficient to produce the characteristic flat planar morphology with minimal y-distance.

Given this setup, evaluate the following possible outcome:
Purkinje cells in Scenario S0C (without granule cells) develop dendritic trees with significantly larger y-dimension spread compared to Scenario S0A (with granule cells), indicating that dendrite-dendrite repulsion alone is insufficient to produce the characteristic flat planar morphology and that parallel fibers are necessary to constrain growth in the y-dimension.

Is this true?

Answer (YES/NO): YES